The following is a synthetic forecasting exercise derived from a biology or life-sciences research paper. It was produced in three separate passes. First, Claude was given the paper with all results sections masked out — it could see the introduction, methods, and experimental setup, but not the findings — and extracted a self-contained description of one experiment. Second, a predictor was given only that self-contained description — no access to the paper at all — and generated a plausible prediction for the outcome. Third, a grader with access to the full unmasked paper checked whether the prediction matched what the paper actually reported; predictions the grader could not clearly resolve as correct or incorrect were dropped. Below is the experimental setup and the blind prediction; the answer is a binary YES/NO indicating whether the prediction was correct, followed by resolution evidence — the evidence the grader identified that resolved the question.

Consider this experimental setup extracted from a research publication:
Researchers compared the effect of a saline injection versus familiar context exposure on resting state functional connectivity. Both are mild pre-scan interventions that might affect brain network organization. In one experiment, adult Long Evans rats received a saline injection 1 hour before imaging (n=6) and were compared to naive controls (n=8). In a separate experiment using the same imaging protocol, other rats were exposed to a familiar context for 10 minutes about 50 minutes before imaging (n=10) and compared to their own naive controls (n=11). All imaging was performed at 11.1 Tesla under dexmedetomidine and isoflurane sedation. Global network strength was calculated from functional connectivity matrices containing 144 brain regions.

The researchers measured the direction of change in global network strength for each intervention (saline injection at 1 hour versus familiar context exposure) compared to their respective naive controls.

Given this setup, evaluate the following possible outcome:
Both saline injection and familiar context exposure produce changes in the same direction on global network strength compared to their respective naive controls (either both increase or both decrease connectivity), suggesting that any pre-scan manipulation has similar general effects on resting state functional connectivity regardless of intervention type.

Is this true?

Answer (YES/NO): NO